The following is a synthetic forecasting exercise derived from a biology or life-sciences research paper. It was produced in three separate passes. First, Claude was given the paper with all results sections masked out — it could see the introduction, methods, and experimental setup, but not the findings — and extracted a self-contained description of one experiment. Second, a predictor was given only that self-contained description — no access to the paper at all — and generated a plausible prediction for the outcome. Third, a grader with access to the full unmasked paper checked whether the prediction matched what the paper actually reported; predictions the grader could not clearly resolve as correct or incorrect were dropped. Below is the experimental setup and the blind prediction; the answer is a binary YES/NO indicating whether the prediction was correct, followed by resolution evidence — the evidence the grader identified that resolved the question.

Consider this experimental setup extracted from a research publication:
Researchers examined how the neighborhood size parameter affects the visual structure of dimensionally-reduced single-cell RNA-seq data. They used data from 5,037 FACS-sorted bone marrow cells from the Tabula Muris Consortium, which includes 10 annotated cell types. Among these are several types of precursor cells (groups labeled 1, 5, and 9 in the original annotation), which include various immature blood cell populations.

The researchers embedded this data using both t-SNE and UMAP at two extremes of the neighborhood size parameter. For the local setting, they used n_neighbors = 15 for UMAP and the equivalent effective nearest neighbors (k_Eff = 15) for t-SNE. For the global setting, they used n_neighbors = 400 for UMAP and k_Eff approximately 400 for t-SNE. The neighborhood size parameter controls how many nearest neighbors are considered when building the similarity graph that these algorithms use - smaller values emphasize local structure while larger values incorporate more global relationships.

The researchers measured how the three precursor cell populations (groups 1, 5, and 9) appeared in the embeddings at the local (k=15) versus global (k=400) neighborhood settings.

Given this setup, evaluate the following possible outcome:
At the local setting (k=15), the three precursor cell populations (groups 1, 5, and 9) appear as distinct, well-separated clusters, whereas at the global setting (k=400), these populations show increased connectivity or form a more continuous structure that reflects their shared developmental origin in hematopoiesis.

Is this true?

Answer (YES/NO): YES